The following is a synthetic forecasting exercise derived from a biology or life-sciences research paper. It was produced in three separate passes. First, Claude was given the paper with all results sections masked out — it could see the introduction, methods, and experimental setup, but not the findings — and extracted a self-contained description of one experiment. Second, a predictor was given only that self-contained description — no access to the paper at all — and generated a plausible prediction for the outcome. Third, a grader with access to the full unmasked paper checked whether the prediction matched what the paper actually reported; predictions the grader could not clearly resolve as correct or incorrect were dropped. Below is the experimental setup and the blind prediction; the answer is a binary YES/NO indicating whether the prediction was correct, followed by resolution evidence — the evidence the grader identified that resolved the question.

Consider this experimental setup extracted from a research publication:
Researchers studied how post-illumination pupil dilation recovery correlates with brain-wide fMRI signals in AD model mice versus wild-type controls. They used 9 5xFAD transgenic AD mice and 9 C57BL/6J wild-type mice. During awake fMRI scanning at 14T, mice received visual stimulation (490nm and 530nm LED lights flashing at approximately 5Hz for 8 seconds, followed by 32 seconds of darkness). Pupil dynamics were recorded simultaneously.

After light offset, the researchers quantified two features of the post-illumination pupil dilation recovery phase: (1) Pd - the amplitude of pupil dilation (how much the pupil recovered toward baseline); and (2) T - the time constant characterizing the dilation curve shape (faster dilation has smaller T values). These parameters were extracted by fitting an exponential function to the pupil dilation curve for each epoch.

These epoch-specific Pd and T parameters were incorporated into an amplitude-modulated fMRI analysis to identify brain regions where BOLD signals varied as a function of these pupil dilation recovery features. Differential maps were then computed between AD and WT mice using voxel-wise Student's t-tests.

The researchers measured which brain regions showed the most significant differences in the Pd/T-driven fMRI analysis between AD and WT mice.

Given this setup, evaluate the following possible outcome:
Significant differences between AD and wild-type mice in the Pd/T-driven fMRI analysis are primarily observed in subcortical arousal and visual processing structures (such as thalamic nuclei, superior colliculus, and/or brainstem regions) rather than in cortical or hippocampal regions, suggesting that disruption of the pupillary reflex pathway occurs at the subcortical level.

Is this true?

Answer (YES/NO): NO